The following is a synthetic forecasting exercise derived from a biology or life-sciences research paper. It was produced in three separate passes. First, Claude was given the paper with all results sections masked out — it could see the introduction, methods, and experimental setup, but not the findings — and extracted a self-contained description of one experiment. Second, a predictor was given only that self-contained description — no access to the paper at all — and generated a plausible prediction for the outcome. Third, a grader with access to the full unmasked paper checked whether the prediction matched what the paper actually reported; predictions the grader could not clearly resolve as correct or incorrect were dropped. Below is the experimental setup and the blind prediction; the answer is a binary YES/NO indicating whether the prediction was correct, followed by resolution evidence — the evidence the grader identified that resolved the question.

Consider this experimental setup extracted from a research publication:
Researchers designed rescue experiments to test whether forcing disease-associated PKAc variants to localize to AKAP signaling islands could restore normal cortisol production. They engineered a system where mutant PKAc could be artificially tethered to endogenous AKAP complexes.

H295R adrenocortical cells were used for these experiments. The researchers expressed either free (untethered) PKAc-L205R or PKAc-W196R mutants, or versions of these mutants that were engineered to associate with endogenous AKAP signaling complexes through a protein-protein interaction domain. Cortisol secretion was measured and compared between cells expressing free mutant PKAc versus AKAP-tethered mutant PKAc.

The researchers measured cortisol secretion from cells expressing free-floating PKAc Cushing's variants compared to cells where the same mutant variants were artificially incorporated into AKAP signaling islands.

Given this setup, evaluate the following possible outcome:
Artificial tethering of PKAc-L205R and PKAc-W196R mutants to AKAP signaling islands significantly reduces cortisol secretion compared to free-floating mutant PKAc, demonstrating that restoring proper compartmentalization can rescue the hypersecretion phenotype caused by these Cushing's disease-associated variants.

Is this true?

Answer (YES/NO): YES